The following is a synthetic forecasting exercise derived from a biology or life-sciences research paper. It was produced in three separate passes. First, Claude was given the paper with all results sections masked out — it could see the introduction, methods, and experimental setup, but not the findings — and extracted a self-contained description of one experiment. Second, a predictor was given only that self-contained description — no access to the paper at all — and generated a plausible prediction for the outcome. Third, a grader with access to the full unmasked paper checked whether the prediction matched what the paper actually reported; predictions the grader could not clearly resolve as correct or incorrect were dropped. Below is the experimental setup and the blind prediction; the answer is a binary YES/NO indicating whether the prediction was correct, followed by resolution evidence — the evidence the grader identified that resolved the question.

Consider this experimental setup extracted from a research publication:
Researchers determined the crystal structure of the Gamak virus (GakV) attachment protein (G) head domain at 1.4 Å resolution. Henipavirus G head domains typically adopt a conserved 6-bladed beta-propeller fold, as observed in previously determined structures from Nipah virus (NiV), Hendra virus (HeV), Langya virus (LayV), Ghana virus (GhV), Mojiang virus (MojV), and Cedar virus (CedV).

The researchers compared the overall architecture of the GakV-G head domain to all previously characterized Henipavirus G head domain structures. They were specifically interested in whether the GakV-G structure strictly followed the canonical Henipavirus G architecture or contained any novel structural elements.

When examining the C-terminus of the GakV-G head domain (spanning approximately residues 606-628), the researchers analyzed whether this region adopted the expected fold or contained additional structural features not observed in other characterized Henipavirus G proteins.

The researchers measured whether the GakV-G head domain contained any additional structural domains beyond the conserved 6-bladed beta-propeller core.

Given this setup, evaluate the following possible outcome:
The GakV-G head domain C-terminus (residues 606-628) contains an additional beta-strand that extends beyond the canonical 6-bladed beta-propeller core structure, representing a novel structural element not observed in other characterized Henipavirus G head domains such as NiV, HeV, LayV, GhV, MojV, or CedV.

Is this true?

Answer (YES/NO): NO